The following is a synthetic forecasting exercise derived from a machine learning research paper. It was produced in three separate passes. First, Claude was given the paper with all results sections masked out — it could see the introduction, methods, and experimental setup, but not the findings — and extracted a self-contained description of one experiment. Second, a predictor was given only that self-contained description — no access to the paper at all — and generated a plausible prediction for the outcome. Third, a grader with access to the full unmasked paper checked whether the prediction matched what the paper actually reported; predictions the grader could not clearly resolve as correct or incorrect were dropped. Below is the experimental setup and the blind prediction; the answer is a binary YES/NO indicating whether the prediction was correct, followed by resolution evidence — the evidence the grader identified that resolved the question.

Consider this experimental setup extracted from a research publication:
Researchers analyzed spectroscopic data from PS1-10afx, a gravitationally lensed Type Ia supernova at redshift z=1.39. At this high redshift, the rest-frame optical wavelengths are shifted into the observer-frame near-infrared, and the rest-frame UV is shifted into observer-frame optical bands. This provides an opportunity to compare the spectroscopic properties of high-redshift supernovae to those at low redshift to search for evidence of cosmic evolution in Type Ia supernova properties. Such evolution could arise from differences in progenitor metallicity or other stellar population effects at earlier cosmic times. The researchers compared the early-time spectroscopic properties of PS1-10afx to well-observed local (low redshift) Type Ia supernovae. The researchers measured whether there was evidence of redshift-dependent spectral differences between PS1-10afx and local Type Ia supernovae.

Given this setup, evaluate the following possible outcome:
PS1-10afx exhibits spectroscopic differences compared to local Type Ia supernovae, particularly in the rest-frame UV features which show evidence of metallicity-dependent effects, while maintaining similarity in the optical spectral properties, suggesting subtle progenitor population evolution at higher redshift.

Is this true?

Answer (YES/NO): NO